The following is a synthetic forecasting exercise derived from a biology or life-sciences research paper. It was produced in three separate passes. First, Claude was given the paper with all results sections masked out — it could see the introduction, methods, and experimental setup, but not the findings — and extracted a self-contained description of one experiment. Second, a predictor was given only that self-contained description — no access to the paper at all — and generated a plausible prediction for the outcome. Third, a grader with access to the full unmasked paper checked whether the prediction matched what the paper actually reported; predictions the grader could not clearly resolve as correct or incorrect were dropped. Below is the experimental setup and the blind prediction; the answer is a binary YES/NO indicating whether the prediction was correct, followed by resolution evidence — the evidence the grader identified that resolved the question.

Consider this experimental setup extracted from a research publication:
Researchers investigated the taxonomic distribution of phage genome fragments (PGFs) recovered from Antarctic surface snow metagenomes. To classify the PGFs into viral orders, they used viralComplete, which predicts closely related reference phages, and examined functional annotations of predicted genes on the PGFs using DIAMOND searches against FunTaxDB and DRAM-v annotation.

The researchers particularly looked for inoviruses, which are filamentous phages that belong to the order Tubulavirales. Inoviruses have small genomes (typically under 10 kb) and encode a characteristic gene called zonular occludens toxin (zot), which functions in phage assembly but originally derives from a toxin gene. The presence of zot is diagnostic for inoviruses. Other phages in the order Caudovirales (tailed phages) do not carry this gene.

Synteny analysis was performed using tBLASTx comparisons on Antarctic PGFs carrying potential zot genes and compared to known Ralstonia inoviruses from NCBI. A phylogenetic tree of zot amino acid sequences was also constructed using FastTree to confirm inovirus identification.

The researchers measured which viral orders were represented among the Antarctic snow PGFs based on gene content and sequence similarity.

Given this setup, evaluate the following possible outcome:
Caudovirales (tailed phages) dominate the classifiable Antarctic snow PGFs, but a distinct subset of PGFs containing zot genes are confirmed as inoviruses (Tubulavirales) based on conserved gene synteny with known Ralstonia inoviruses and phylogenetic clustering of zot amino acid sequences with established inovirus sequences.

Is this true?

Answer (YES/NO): NO